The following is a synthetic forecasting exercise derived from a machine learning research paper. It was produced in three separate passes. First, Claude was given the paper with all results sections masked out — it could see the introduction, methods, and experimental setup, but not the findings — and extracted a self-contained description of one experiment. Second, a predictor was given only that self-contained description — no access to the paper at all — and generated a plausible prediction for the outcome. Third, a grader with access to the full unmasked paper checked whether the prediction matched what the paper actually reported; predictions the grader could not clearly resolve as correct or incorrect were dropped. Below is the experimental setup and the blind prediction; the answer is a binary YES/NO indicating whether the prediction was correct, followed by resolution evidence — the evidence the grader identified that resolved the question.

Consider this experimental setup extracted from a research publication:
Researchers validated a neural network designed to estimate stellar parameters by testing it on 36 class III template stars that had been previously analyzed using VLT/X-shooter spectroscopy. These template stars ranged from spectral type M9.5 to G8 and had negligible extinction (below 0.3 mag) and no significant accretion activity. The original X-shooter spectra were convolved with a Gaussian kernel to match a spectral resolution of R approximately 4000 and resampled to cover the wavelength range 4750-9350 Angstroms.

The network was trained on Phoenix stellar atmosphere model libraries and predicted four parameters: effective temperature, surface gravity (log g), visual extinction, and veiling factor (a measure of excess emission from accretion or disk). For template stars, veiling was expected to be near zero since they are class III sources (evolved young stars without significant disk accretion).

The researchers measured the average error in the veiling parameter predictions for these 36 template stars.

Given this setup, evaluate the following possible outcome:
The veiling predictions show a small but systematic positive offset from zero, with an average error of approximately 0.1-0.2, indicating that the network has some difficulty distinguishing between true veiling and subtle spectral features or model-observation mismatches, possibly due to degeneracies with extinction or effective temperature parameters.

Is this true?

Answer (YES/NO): YES